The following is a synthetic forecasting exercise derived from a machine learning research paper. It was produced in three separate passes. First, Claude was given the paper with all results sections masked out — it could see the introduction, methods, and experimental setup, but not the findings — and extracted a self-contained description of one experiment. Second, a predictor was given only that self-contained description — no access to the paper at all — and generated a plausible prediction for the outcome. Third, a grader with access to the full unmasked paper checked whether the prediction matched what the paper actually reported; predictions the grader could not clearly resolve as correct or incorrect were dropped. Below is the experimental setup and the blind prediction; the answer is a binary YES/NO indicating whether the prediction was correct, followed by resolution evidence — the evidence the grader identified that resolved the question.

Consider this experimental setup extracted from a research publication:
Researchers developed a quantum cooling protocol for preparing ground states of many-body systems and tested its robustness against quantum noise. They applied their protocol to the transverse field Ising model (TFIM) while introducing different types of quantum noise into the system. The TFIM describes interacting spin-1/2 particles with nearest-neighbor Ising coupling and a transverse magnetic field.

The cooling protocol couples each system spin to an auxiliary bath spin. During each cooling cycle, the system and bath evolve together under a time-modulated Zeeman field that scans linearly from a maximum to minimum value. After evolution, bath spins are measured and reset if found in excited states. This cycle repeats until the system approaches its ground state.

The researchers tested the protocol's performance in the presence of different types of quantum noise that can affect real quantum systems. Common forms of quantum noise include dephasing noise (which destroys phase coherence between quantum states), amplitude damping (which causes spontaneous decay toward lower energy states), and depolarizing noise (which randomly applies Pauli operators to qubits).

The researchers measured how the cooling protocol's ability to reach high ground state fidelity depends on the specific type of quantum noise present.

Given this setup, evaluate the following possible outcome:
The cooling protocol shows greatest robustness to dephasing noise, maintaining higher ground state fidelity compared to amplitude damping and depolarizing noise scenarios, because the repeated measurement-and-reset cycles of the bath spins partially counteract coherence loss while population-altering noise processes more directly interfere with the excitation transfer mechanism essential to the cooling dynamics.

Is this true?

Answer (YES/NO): NO